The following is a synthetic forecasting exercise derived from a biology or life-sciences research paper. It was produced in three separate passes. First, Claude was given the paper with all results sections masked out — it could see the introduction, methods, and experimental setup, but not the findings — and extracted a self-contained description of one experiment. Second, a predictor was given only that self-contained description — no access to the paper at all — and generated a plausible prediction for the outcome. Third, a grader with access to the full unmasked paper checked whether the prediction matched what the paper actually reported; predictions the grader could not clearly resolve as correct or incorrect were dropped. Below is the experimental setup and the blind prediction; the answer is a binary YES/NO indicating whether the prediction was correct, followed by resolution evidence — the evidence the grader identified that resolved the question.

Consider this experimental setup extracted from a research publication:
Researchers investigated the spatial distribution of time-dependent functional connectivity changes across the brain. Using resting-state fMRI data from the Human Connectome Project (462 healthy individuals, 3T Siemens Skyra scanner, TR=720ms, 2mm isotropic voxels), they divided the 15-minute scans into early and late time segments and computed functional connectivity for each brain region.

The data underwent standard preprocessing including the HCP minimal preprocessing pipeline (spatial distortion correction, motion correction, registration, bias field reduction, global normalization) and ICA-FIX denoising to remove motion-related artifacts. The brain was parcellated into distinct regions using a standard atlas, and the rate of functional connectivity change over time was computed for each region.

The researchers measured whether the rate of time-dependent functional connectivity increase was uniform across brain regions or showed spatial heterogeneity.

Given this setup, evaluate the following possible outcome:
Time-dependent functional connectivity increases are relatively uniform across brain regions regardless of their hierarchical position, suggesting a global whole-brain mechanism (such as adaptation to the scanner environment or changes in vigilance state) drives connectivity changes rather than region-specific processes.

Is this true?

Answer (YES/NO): NO